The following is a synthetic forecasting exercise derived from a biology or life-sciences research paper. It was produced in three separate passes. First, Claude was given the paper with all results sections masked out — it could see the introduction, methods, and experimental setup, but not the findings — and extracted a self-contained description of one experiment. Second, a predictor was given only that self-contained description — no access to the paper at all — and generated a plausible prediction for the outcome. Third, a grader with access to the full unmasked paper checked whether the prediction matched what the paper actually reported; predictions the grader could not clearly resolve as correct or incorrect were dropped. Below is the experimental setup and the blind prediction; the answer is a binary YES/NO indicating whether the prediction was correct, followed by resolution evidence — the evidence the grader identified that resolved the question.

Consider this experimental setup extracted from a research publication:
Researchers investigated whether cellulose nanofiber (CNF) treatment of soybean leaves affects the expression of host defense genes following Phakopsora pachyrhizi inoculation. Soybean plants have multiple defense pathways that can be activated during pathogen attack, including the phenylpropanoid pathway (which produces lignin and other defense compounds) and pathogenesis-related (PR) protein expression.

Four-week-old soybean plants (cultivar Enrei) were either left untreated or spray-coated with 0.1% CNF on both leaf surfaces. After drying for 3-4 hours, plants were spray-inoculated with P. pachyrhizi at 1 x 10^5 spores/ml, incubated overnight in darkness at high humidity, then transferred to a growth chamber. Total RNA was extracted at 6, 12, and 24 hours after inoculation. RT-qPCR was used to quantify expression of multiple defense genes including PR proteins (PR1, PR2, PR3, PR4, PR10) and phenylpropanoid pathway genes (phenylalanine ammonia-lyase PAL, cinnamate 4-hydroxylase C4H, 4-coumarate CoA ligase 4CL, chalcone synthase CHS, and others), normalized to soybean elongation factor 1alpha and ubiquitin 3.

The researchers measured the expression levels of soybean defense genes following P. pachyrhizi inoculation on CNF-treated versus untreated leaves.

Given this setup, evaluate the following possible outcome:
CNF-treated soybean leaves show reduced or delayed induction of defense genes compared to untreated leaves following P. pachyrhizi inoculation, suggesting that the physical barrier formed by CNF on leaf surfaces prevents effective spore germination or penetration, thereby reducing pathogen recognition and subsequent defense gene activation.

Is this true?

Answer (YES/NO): NO